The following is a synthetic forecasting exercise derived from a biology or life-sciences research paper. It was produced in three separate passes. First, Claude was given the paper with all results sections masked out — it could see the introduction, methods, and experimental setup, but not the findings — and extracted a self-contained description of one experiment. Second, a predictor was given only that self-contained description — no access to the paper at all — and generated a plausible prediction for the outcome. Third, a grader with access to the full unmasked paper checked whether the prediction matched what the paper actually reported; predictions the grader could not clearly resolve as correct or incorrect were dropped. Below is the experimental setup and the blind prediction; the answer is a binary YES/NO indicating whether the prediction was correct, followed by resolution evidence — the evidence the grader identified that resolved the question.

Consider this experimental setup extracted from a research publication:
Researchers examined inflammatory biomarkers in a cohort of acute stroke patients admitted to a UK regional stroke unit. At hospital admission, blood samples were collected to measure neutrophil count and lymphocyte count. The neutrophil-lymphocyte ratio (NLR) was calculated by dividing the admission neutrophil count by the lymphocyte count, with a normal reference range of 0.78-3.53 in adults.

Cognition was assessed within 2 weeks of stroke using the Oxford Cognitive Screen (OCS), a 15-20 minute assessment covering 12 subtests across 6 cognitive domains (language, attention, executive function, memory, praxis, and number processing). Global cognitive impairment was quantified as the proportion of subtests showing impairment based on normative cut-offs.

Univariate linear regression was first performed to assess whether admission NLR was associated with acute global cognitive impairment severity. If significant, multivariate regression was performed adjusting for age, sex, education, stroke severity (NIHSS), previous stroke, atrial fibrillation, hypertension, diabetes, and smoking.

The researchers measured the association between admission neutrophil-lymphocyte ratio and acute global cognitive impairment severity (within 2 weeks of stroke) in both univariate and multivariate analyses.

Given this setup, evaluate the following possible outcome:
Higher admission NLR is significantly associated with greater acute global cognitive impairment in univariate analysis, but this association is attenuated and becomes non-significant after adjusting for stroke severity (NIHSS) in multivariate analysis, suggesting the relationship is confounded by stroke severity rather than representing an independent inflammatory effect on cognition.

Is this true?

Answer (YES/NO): NO